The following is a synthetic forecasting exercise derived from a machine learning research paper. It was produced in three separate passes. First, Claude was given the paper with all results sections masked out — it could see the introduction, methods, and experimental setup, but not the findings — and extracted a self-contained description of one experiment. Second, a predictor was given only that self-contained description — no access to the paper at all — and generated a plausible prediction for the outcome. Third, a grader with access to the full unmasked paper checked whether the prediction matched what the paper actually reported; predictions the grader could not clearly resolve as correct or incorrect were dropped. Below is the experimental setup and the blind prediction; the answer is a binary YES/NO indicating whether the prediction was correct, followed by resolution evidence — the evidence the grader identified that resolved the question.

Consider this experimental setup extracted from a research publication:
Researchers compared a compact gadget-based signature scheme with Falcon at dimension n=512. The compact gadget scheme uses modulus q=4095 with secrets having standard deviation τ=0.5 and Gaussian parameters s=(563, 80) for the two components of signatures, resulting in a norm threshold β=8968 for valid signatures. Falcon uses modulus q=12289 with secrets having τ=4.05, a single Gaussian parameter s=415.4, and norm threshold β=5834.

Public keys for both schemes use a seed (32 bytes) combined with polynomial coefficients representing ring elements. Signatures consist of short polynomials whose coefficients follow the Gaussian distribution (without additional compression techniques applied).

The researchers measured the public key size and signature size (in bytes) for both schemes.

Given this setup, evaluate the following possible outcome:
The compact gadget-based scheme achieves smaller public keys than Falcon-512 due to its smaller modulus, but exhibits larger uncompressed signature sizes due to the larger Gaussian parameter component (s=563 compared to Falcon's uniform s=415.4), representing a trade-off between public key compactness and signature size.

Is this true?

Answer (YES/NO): YES